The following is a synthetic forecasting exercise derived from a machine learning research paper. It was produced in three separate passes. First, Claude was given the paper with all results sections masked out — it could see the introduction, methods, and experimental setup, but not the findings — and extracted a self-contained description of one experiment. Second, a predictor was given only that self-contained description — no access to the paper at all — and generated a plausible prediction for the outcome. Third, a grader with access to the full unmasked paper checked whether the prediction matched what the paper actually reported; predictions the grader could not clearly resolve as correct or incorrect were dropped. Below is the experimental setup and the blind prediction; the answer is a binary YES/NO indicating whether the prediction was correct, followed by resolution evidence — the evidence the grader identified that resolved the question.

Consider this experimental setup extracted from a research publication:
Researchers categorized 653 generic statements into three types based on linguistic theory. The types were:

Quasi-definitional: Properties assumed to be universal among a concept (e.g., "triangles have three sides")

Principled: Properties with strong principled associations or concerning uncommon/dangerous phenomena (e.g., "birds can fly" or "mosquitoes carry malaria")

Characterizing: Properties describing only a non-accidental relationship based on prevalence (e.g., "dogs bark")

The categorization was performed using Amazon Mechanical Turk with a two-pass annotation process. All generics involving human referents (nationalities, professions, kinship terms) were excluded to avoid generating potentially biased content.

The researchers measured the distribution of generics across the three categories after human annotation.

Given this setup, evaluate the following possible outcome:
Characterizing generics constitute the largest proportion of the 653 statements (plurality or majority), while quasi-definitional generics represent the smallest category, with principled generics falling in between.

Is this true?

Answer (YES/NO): NO